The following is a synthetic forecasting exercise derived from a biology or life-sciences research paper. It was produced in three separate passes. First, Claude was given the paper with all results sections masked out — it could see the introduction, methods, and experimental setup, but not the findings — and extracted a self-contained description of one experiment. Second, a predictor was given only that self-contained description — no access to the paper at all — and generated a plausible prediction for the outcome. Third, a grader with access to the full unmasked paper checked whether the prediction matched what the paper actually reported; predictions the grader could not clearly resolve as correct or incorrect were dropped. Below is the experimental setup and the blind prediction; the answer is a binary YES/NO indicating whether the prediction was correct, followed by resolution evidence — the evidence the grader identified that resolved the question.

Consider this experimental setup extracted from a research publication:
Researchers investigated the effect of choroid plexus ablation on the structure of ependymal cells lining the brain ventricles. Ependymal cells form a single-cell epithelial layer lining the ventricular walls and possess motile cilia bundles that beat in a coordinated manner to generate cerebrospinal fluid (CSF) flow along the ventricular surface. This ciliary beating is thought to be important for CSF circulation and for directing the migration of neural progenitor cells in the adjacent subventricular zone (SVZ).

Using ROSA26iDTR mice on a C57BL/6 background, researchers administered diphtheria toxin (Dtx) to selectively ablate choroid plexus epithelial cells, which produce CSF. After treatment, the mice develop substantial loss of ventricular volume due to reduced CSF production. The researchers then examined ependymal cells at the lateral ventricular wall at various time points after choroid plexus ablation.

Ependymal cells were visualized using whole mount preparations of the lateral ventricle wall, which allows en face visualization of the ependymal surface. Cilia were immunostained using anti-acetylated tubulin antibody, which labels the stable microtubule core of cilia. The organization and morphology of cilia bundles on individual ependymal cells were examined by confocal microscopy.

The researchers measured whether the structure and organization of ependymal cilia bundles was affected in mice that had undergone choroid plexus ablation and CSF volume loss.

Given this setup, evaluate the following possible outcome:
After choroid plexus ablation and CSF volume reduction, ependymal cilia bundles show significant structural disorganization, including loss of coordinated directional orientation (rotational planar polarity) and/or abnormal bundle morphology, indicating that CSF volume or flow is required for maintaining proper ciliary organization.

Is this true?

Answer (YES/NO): YES